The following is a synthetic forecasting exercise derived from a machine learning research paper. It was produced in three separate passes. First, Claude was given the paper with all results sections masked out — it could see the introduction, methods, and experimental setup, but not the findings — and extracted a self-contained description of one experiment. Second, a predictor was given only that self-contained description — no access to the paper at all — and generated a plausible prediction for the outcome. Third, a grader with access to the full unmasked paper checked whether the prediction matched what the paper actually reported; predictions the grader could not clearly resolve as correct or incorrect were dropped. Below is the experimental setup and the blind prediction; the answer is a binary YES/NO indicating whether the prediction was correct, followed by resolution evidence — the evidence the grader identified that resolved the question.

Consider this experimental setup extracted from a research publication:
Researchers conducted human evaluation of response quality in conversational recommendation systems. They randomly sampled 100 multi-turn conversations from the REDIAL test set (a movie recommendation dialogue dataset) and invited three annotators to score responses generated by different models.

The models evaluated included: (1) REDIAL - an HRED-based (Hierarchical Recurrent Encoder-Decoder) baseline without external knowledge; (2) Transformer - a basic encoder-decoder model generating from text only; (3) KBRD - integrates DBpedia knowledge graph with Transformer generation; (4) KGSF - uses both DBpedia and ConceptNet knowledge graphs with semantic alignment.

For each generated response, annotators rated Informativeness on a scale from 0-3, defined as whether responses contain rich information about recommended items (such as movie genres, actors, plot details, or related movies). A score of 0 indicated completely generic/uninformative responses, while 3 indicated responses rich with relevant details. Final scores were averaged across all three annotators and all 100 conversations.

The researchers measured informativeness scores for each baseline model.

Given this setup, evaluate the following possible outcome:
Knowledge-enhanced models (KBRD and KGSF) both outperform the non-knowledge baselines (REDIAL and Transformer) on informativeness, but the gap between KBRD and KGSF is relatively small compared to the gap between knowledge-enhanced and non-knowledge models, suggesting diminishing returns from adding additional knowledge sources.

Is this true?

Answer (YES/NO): NO